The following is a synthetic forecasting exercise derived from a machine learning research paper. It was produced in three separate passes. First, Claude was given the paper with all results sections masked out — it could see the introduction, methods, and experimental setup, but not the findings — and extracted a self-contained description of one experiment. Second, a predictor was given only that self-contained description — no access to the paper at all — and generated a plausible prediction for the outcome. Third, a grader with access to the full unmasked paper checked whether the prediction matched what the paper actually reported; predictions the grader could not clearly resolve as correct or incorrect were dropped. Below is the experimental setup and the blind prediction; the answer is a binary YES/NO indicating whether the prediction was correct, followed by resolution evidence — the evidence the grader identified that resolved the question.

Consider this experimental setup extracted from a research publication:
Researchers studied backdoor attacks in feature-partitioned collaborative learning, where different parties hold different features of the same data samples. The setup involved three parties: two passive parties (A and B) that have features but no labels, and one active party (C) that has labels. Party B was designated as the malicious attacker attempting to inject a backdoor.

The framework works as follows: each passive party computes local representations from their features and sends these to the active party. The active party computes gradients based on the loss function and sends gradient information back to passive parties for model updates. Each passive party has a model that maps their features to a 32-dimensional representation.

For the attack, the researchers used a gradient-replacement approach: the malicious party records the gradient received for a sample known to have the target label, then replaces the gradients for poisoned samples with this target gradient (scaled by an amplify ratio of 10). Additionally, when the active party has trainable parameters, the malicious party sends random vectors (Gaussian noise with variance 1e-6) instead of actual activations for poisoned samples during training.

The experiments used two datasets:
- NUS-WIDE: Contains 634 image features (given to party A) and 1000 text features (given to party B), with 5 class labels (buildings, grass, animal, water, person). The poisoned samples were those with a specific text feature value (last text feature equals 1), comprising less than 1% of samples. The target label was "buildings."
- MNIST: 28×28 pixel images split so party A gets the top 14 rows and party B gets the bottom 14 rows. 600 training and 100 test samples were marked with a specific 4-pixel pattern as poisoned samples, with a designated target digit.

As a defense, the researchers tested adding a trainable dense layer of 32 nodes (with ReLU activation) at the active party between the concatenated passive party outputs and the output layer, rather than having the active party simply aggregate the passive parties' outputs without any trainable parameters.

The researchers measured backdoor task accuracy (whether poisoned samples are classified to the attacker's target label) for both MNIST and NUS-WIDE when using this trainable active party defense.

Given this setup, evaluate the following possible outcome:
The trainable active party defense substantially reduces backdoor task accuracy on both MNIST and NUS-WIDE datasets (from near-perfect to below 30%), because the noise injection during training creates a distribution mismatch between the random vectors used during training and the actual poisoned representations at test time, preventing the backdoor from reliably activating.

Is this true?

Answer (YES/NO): NO